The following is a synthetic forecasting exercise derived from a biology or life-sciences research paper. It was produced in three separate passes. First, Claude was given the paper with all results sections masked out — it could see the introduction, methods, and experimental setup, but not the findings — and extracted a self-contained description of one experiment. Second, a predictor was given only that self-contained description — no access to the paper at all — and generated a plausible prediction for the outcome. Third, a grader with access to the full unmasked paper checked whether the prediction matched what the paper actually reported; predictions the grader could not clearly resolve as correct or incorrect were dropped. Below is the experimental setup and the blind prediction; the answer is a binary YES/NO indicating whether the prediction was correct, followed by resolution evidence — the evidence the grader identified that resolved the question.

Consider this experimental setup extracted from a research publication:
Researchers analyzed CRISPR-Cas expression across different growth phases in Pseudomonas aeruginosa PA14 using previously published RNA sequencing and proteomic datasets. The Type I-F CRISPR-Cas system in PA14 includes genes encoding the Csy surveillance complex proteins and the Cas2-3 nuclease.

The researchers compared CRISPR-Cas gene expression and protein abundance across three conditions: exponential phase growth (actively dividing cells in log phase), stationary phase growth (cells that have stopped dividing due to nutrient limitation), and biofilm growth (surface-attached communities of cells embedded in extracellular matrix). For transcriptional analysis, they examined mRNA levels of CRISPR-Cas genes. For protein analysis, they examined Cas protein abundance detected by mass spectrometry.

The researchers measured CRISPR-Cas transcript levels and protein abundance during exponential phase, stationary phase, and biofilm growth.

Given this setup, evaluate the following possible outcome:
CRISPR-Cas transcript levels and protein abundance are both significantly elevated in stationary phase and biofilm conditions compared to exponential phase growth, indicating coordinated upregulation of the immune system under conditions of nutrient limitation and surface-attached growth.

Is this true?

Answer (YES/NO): NO